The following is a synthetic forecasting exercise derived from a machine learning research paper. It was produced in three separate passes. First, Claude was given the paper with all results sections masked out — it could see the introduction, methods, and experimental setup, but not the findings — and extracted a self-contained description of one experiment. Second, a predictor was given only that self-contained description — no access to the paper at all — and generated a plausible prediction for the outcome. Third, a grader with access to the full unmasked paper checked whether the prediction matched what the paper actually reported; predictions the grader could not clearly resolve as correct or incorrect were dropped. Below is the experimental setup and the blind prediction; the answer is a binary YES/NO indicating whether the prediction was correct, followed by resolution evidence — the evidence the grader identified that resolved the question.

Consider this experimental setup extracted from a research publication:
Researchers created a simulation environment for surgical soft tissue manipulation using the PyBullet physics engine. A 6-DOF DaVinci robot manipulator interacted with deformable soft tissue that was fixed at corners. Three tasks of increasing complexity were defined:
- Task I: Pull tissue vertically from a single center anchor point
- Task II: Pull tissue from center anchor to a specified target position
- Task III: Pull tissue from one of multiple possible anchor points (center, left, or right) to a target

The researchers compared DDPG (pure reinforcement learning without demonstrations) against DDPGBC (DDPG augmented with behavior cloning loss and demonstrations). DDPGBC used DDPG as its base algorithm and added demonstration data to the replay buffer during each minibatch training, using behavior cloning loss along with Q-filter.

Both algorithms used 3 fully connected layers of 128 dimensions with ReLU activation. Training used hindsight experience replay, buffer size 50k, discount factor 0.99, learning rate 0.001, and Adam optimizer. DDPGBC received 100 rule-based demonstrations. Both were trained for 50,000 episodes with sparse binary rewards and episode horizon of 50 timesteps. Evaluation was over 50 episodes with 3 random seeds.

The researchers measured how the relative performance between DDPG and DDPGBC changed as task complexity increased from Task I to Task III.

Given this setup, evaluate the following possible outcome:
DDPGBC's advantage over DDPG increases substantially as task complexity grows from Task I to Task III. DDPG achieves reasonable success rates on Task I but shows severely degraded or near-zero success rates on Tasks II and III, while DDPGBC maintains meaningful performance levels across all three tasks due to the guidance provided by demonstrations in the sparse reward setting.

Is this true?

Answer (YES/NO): NO